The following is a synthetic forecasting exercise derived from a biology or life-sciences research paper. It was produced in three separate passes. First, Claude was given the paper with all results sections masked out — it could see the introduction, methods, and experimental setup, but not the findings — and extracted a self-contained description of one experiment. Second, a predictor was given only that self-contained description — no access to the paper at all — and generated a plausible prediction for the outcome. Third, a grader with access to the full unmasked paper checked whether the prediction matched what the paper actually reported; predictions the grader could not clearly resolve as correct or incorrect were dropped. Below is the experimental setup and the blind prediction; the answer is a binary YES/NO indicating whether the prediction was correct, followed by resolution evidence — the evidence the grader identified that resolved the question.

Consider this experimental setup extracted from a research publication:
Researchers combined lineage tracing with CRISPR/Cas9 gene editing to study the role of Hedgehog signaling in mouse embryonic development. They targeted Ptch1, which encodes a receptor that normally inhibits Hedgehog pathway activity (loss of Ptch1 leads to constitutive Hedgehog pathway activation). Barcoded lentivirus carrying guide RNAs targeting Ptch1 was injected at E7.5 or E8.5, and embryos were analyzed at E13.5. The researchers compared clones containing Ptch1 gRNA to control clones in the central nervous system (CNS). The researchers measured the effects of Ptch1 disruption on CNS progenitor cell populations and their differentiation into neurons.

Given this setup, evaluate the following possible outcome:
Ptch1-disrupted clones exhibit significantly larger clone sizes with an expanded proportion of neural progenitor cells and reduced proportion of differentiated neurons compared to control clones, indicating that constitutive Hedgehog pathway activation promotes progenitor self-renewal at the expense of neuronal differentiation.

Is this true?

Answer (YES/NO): YES